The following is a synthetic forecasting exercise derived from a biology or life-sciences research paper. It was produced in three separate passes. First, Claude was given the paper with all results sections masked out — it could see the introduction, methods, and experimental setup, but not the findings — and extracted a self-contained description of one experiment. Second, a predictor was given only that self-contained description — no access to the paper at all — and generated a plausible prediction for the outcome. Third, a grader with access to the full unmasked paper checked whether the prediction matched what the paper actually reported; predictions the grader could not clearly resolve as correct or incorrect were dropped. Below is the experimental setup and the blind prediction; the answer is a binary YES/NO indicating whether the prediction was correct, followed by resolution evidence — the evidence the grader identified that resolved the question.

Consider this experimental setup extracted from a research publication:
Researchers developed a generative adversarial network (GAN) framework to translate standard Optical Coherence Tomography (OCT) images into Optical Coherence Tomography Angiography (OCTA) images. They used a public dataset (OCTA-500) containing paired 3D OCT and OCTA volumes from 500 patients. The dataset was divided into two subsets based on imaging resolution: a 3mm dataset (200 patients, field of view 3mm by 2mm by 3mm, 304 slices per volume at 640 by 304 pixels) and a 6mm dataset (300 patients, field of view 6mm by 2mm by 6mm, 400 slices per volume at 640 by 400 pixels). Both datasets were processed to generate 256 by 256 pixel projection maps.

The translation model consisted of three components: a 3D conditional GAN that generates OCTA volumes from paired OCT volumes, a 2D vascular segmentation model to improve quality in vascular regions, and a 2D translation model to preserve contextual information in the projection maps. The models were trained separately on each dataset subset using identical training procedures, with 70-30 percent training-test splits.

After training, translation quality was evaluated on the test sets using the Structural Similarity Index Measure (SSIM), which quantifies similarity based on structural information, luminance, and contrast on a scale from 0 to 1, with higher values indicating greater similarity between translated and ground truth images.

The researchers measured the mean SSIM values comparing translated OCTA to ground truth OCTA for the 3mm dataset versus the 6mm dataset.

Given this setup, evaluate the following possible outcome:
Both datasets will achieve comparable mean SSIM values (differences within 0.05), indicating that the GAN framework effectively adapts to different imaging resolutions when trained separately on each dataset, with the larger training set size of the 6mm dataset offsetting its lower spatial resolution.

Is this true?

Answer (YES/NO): NO